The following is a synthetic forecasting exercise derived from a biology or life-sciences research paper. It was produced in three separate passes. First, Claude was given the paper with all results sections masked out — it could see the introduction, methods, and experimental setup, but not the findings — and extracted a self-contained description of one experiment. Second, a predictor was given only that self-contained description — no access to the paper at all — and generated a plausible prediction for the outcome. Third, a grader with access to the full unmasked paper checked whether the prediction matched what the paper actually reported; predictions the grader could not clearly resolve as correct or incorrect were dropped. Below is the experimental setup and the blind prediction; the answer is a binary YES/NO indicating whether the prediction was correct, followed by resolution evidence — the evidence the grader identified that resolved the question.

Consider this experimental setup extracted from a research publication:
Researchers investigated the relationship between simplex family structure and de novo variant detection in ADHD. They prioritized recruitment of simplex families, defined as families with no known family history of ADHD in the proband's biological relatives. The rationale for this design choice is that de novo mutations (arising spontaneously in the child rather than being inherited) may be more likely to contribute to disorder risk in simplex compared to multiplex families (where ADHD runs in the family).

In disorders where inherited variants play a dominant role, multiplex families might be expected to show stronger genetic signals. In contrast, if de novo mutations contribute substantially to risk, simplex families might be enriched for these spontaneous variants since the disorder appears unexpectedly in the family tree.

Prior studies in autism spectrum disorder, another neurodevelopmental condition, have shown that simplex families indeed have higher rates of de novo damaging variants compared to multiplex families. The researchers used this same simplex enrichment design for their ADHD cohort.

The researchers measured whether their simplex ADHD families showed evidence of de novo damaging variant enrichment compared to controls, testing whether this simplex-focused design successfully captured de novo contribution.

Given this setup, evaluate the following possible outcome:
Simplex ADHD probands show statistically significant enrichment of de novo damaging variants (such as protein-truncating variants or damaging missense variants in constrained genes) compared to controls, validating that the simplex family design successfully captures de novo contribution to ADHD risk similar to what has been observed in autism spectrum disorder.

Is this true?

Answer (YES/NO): YES